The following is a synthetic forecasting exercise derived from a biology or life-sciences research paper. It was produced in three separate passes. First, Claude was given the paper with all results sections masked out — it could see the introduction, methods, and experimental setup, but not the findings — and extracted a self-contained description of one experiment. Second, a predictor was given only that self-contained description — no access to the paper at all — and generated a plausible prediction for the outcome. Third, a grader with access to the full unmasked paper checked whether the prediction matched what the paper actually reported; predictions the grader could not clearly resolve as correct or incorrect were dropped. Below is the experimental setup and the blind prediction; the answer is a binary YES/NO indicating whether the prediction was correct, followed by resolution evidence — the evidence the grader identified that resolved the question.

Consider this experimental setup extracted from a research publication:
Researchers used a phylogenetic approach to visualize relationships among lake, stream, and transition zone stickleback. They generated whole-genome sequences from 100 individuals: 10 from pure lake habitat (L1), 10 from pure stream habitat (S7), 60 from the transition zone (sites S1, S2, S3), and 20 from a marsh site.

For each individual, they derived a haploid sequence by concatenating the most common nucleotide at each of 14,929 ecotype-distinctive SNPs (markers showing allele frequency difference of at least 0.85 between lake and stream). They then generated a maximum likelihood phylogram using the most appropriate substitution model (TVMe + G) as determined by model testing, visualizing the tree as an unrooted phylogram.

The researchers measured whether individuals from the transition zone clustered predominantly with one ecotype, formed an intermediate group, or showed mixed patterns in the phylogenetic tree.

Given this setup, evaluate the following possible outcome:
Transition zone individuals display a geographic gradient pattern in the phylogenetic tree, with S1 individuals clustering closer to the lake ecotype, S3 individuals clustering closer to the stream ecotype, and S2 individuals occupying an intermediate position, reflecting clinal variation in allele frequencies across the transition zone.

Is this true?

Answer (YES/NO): NO